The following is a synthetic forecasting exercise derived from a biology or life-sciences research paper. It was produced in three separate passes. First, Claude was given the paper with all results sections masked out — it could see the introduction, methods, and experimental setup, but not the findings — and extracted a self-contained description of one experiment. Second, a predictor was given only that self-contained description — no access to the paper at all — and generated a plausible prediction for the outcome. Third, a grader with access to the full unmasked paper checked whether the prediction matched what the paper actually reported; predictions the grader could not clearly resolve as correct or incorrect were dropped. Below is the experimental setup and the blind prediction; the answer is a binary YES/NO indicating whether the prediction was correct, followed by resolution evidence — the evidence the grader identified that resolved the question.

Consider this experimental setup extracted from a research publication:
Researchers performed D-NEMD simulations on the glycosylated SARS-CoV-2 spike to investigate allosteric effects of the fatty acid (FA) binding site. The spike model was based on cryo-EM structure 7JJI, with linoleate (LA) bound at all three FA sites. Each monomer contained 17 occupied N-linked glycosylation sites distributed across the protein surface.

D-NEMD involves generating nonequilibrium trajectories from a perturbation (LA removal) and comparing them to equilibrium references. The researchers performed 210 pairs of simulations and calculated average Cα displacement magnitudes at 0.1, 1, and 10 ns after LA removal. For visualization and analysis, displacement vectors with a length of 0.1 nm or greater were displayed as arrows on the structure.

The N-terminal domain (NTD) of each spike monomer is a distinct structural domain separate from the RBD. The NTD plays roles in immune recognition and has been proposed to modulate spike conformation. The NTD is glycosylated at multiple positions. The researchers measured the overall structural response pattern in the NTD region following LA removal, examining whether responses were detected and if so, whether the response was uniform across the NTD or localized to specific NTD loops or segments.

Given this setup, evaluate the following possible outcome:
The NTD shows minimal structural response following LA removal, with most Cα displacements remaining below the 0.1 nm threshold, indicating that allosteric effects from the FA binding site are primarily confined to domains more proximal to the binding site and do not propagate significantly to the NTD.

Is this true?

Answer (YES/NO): NO